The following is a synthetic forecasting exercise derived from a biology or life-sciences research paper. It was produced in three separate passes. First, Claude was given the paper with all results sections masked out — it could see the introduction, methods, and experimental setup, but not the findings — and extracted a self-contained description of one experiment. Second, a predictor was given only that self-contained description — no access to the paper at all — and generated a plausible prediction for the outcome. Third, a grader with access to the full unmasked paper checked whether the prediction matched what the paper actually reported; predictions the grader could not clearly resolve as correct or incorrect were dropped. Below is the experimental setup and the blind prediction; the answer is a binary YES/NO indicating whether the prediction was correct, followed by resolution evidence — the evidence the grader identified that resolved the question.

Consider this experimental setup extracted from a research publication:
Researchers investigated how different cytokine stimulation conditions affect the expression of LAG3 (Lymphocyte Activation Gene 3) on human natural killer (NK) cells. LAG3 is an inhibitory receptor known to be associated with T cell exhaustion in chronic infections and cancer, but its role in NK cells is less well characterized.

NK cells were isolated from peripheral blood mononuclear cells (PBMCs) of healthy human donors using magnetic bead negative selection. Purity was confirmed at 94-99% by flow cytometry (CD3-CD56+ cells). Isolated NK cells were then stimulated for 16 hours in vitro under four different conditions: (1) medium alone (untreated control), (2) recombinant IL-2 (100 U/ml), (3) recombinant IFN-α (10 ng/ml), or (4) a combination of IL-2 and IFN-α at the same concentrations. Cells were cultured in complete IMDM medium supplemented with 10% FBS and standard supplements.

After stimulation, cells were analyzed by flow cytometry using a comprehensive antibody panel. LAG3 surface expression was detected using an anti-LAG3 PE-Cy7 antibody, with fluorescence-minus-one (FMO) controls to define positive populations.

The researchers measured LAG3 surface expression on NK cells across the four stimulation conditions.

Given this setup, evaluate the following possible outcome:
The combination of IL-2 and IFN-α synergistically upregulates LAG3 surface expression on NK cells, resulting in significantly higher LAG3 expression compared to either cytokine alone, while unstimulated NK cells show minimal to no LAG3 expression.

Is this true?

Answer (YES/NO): NO